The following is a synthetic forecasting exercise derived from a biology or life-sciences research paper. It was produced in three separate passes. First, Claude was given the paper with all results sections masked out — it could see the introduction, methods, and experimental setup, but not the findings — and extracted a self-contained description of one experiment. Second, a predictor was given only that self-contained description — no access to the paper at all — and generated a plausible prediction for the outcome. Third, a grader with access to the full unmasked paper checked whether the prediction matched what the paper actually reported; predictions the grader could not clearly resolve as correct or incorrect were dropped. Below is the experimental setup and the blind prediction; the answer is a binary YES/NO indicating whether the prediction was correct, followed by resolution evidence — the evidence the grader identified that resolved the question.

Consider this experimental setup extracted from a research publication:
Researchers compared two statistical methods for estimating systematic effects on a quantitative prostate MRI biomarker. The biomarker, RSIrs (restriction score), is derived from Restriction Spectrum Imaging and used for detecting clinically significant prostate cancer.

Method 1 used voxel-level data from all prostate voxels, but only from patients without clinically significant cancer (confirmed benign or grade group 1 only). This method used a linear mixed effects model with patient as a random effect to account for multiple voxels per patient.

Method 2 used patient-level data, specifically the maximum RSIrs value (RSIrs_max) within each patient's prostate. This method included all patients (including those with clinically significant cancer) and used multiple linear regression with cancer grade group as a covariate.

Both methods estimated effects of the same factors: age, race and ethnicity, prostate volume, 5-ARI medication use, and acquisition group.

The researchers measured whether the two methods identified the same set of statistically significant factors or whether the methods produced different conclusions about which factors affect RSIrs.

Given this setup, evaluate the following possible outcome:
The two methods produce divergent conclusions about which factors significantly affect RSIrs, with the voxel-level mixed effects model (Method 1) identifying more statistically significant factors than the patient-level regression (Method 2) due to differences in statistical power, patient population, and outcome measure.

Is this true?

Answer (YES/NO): YES